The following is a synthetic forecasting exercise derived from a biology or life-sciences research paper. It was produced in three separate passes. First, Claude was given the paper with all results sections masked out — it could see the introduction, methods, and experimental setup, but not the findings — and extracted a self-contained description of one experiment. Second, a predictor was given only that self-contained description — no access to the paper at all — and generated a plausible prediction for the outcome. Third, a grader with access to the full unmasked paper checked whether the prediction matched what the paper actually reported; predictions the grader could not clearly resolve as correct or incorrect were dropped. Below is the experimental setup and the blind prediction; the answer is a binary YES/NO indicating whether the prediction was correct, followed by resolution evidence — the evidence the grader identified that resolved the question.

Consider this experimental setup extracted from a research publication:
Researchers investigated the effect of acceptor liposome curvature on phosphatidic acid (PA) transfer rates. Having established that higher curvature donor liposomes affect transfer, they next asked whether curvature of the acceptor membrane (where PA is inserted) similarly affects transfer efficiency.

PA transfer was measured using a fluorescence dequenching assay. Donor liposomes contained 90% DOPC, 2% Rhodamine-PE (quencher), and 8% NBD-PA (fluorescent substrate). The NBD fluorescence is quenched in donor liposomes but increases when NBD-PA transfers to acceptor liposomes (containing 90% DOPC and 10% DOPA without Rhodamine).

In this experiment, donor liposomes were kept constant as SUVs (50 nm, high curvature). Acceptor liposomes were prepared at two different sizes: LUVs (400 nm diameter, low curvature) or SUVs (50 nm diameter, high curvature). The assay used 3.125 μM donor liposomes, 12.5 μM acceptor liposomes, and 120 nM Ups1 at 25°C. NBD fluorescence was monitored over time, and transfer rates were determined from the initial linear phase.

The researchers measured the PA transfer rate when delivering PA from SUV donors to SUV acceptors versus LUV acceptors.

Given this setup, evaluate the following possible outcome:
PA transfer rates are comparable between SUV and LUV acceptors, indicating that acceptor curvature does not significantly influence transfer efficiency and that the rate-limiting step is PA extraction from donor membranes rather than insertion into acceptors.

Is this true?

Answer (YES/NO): YES